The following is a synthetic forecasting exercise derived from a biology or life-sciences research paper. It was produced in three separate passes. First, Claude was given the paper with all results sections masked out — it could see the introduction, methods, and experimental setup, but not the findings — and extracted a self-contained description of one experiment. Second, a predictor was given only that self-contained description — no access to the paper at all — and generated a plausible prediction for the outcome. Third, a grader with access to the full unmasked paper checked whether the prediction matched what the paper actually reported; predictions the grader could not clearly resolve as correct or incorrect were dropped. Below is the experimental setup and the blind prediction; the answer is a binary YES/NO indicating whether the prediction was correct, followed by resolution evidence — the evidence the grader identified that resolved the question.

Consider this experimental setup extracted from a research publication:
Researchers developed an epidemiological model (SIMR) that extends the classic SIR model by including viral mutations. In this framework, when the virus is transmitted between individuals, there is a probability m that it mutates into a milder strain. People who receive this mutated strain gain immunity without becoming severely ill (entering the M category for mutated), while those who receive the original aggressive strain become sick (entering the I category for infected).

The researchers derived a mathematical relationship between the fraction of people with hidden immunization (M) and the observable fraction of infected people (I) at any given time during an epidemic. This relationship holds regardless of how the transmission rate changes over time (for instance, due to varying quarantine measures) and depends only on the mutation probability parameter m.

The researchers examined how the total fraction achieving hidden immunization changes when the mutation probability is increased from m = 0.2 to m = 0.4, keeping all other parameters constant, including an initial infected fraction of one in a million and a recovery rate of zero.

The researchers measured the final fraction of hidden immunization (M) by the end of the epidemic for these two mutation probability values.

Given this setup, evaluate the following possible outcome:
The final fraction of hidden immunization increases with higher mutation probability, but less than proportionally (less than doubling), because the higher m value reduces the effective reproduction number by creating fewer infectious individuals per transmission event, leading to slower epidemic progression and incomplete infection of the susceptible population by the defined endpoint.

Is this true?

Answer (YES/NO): NO